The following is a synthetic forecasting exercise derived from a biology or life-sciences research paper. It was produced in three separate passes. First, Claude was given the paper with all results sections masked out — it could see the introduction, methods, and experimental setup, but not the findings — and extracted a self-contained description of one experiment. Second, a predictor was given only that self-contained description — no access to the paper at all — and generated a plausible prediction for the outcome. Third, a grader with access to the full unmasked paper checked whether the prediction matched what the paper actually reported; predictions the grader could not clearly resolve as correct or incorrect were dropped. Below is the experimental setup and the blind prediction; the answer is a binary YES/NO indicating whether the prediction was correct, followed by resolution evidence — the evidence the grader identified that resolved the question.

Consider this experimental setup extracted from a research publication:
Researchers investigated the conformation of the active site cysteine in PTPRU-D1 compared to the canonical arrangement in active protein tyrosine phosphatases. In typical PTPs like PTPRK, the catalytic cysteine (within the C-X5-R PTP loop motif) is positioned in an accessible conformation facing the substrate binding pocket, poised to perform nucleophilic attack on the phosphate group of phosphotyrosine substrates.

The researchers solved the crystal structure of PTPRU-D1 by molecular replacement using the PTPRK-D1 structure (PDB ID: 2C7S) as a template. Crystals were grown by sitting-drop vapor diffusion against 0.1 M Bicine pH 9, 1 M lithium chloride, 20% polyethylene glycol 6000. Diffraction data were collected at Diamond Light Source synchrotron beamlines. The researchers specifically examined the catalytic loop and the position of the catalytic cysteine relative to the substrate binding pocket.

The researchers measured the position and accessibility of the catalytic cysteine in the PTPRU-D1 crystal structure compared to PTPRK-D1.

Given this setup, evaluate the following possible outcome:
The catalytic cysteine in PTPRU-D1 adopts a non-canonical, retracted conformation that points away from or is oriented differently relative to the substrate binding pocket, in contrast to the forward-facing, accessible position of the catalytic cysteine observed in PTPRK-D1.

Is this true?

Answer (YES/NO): YES